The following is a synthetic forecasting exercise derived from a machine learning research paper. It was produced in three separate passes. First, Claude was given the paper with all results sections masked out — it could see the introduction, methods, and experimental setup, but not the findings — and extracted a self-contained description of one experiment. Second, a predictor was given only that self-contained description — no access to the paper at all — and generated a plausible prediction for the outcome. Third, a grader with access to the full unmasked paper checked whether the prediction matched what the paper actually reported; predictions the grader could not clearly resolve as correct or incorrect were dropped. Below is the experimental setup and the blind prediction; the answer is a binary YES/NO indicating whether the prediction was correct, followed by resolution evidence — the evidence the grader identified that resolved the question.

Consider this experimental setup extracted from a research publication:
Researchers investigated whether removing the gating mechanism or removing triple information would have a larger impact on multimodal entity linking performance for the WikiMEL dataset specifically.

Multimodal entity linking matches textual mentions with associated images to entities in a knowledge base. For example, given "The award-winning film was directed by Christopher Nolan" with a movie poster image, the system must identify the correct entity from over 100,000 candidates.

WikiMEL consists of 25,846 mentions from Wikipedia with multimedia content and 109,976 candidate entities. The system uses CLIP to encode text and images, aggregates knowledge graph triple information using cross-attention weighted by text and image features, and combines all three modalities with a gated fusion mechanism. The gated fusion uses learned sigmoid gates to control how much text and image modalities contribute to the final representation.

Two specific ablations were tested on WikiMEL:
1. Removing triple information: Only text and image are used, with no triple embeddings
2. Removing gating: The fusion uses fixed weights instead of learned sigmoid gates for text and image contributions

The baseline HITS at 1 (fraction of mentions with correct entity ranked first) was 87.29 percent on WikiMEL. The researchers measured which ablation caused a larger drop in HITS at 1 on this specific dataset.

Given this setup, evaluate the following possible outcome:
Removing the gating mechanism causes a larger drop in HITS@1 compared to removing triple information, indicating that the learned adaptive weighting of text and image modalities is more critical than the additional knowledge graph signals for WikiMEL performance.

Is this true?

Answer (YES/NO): YES